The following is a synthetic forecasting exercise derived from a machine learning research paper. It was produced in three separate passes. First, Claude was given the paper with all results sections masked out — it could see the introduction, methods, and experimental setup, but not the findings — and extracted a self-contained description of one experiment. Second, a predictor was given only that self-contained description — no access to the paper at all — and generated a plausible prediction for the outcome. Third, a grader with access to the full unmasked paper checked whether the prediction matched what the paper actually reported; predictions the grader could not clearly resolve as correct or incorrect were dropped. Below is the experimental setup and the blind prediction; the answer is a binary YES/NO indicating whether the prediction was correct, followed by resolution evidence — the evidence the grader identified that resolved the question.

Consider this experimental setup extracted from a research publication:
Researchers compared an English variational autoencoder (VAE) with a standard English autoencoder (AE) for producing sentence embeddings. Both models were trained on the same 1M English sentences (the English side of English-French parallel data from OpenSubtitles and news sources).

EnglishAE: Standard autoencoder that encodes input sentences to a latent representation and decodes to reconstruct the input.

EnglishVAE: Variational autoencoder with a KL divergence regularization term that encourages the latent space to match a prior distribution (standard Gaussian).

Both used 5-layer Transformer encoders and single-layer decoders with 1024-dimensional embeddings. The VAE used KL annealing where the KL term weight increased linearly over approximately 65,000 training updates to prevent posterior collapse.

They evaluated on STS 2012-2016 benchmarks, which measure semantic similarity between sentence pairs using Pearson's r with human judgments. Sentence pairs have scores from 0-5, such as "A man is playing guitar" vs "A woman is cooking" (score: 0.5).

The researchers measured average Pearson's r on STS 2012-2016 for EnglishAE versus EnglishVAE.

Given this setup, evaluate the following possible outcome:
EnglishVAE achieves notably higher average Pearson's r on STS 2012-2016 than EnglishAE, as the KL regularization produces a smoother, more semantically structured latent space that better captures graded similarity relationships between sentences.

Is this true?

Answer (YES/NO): NO